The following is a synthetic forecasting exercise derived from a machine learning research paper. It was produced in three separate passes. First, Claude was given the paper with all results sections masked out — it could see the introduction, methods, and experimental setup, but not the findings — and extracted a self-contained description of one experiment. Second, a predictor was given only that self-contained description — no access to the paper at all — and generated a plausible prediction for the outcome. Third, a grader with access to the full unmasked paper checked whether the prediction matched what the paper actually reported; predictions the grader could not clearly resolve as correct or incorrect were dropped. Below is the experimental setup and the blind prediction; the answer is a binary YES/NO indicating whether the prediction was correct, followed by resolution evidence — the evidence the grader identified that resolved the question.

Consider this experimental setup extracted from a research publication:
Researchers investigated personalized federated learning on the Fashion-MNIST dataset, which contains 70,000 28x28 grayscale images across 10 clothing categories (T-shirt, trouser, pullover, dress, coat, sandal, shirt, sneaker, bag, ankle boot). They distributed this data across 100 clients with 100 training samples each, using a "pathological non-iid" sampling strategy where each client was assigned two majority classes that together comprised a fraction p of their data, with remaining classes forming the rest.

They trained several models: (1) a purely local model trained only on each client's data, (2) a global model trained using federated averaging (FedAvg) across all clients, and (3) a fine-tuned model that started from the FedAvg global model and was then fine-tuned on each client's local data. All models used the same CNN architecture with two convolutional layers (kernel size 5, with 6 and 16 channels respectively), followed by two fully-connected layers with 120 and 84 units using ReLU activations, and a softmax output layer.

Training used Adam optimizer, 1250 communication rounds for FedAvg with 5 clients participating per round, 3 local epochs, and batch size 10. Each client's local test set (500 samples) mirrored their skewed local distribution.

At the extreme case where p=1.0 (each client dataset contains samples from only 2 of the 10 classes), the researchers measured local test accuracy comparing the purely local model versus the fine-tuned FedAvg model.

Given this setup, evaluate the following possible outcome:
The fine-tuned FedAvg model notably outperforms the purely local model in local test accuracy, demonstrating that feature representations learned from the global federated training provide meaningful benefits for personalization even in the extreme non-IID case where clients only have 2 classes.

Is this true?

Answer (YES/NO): NO